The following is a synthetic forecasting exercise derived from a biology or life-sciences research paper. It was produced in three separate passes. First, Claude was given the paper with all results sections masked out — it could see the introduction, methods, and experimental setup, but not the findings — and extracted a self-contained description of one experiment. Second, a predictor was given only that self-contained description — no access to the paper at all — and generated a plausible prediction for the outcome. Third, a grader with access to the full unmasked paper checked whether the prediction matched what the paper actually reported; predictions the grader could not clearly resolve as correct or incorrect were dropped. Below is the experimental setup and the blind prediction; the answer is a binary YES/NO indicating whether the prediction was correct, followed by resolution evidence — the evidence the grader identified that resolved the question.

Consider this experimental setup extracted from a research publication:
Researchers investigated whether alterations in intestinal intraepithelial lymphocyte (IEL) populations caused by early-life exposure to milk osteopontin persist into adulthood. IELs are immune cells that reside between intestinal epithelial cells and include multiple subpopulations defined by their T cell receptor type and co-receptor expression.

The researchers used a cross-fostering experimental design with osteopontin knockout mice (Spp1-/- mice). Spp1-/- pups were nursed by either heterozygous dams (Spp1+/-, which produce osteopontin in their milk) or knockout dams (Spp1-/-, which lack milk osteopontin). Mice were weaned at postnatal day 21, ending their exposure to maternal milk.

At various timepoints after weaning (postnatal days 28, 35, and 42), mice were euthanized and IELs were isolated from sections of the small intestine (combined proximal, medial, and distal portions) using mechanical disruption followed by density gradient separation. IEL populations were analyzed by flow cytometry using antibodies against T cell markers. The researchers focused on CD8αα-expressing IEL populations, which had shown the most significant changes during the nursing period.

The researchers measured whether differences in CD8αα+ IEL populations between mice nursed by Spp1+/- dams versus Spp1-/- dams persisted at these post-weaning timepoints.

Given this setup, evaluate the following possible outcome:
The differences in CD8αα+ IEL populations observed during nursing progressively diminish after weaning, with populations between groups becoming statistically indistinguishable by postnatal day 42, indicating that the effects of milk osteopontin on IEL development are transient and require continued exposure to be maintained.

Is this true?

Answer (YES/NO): NO